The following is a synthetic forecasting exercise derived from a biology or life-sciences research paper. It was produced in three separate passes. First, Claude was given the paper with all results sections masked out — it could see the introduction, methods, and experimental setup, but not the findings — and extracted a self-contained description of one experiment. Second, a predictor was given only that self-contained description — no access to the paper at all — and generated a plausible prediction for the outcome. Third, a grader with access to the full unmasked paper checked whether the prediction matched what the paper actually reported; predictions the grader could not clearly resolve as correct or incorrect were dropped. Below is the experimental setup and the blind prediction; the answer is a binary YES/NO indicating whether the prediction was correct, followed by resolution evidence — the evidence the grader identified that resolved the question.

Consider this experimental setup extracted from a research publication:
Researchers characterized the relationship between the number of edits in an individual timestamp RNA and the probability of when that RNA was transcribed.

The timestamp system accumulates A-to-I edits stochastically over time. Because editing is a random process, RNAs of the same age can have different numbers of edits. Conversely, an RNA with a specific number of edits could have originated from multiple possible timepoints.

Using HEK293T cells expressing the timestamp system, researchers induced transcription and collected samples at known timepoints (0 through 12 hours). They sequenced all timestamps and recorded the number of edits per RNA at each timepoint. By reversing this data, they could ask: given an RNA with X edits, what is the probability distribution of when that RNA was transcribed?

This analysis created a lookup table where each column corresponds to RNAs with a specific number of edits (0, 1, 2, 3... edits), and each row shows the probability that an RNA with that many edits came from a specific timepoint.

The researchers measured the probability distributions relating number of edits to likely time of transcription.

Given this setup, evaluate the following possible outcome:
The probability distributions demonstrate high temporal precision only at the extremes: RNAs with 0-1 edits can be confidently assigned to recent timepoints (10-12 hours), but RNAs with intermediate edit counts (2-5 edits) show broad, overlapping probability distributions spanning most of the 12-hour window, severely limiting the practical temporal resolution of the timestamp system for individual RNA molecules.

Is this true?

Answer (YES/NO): NO